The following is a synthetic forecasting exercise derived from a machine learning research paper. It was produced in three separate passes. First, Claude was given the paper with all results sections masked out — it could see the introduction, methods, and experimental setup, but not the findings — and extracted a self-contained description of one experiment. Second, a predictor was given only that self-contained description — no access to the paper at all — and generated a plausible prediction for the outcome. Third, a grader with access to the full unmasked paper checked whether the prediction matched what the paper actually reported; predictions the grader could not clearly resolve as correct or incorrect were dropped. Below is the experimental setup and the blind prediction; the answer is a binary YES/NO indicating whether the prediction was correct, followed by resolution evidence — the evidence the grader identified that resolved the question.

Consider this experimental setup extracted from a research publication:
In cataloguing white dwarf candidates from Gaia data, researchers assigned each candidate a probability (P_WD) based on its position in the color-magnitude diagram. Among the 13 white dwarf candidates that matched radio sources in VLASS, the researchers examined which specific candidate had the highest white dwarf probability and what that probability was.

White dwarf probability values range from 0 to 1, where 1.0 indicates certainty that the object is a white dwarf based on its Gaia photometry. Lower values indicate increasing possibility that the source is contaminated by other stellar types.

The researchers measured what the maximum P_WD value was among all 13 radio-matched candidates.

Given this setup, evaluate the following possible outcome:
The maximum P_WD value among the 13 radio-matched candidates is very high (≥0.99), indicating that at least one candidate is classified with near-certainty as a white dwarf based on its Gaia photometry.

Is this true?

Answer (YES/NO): YES